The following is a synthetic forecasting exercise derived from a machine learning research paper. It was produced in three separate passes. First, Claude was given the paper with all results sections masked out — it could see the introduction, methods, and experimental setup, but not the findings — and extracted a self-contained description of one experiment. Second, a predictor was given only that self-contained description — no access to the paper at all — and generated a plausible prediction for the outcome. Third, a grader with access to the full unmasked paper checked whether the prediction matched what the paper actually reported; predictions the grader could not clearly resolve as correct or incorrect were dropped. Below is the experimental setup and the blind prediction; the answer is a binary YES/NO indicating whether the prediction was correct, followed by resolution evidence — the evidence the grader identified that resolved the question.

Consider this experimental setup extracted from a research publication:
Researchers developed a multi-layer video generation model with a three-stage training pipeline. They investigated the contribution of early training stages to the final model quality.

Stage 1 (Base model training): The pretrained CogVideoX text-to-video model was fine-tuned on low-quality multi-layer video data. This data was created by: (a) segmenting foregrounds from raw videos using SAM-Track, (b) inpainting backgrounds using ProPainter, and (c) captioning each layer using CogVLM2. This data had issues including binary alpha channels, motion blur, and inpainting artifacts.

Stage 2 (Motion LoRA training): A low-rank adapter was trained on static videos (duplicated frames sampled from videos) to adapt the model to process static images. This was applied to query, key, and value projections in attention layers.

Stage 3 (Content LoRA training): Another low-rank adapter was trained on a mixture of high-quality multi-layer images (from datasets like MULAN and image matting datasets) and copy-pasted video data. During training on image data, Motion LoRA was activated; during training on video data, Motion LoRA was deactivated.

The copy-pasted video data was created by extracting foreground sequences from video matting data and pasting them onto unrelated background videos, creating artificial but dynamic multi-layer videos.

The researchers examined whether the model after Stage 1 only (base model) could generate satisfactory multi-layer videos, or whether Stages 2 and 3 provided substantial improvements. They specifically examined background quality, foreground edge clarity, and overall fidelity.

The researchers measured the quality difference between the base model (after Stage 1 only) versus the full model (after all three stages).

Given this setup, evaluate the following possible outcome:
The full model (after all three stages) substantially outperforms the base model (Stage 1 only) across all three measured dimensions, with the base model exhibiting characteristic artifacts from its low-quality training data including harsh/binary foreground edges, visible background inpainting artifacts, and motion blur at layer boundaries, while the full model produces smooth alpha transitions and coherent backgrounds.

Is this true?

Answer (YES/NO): YES